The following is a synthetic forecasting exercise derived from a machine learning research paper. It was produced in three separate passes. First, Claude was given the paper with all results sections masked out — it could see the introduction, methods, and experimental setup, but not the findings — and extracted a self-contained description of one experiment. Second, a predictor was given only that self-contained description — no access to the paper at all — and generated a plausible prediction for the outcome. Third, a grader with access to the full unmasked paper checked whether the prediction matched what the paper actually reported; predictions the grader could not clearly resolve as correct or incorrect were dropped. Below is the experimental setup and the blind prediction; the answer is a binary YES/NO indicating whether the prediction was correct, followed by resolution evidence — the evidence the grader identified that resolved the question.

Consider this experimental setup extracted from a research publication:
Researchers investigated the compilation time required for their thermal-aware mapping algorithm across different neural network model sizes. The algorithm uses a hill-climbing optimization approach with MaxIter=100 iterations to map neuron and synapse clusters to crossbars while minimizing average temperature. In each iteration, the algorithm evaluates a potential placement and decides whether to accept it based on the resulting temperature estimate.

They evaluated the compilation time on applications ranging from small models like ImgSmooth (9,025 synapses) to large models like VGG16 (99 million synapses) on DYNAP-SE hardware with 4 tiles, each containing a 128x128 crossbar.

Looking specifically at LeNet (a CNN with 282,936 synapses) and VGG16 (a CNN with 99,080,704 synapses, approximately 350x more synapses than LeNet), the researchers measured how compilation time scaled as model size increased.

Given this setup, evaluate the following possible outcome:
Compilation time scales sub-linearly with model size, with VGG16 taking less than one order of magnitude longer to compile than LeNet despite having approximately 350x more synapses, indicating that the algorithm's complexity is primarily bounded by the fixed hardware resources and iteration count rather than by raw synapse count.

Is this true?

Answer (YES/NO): YES